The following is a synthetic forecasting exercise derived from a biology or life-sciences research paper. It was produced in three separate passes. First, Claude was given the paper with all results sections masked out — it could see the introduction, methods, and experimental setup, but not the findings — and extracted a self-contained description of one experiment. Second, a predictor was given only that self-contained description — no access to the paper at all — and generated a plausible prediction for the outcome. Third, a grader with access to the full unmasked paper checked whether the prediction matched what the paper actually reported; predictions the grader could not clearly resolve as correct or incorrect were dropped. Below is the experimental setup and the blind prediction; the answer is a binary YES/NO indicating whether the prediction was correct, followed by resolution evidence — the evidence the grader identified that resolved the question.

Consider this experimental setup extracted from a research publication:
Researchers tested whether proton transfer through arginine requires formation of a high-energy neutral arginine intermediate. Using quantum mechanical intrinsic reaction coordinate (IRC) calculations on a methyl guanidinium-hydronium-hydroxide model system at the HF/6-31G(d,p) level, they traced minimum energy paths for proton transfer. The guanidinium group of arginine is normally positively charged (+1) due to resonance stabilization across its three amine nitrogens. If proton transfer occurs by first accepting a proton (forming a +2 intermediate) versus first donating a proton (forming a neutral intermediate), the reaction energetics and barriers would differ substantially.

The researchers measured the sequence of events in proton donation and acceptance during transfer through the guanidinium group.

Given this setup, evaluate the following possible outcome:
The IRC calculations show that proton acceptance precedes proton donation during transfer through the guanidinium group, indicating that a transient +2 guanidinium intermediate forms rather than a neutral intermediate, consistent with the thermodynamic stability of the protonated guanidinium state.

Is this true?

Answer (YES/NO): NO